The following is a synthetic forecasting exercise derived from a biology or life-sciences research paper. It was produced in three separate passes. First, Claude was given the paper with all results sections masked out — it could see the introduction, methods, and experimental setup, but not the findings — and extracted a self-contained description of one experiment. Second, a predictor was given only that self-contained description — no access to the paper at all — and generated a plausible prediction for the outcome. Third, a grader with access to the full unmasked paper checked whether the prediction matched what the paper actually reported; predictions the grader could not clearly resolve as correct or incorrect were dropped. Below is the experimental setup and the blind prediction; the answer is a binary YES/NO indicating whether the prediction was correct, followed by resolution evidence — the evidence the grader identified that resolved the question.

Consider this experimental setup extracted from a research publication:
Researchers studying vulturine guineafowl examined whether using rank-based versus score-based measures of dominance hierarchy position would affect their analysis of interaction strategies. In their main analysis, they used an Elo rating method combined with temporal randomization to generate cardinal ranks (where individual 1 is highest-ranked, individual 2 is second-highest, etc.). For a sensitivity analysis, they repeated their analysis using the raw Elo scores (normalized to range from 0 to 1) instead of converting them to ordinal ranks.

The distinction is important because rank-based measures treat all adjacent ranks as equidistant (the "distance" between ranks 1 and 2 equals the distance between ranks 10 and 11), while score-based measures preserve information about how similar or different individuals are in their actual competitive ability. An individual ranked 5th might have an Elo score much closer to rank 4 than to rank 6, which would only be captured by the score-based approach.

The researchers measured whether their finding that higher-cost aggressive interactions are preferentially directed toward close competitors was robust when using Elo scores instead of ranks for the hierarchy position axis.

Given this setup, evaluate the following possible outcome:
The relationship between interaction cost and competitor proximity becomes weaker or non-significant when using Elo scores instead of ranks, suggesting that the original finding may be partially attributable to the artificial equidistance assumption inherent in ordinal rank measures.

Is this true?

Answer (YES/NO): NO